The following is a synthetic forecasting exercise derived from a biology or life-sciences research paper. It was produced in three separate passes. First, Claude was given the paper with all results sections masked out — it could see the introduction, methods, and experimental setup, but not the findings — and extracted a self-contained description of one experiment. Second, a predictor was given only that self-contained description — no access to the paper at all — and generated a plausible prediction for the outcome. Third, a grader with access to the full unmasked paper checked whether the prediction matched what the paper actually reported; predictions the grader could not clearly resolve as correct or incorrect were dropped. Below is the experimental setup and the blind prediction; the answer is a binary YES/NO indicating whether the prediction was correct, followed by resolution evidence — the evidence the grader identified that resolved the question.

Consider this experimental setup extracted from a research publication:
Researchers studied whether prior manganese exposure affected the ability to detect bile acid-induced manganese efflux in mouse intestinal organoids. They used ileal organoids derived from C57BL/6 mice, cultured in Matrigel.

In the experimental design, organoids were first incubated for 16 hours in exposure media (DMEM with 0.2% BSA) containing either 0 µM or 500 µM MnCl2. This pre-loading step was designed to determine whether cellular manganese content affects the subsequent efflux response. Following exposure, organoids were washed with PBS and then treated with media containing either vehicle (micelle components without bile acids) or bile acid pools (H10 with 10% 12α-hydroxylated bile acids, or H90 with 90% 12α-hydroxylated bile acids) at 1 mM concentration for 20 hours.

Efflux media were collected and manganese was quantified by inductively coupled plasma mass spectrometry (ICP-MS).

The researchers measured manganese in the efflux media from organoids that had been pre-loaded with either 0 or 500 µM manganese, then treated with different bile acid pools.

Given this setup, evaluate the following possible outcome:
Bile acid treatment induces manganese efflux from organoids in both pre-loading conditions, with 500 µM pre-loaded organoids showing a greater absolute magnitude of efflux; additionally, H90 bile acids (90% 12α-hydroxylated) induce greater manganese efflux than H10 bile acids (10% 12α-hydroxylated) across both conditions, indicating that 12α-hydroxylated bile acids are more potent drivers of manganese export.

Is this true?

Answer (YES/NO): NO